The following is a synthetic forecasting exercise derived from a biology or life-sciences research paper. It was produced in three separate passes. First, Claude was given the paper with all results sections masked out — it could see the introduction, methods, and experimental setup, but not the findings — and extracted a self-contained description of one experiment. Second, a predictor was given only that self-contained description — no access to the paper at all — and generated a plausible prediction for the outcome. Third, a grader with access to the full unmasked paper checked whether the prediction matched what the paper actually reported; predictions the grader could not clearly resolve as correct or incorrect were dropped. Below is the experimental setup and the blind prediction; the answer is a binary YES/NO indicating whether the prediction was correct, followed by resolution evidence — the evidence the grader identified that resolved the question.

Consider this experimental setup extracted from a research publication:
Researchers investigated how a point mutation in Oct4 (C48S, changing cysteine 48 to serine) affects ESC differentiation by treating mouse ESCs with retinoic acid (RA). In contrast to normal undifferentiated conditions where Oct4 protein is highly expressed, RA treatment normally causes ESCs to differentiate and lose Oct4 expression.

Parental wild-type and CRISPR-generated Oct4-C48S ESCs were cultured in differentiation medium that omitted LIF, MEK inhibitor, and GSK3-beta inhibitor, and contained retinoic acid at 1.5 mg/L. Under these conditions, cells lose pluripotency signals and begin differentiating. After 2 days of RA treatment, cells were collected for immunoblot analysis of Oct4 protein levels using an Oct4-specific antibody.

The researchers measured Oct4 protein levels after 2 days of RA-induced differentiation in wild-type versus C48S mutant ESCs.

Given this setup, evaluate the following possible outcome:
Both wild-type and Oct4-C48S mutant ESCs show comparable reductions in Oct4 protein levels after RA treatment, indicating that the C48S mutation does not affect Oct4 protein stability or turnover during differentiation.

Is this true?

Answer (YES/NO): NO